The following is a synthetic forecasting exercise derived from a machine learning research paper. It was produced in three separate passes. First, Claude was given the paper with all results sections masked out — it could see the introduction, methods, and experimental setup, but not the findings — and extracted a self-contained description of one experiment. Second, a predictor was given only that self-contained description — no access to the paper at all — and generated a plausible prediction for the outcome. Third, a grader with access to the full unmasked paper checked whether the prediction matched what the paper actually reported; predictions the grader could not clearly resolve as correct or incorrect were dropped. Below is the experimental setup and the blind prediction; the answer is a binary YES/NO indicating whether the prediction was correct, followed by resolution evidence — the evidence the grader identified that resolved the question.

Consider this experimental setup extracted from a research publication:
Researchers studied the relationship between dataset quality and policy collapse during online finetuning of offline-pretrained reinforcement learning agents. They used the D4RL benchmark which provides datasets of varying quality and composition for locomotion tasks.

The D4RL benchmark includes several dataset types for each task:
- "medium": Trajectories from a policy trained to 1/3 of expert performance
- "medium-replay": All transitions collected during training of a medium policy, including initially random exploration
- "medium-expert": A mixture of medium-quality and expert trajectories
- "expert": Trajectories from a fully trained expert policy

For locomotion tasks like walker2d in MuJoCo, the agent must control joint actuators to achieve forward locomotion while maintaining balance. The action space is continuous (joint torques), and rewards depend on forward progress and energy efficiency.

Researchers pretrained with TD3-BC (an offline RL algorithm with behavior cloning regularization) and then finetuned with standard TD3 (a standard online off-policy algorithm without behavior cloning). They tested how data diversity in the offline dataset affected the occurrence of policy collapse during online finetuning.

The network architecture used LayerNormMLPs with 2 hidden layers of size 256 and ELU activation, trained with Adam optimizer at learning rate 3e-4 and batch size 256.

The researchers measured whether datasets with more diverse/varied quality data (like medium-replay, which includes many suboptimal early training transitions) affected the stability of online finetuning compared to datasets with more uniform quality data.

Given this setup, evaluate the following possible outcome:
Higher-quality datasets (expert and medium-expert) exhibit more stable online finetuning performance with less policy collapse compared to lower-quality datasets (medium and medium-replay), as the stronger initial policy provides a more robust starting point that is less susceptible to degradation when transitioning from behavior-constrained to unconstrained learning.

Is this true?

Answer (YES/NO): NO